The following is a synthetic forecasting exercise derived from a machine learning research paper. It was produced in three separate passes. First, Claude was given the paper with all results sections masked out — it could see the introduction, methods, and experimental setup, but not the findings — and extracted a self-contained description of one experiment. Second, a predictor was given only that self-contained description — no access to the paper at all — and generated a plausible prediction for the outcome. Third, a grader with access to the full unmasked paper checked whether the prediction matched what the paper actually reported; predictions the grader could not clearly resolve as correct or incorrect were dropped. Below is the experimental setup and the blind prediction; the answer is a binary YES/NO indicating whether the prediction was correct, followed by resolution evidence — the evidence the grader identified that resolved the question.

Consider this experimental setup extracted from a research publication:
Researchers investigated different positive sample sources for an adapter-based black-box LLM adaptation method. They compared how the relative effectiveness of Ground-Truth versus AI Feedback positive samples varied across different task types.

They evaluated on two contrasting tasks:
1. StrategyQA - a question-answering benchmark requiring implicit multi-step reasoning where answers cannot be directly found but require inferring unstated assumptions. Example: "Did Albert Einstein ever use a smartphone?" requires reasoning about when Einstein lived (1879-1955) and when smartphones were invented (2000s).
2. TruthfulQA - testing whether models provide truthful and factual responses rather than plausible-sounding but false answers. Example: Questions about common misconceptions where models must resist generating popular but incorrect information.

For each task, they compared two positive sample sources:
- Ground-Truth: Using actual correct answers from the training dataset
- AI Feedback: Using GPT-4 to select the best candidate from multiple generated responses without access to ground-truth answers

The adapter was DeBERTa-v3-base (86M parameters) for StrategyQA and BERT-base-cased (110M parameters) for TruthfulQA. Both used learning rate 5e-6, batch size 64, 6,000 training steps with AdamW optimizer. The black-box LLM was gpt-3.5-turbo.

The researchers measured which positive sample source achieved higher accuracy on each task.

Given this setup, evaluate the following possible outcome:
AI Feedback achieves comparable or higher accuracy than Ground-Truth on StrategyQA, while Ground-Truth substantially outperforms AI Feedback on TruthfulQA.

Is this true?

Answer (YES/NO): NO